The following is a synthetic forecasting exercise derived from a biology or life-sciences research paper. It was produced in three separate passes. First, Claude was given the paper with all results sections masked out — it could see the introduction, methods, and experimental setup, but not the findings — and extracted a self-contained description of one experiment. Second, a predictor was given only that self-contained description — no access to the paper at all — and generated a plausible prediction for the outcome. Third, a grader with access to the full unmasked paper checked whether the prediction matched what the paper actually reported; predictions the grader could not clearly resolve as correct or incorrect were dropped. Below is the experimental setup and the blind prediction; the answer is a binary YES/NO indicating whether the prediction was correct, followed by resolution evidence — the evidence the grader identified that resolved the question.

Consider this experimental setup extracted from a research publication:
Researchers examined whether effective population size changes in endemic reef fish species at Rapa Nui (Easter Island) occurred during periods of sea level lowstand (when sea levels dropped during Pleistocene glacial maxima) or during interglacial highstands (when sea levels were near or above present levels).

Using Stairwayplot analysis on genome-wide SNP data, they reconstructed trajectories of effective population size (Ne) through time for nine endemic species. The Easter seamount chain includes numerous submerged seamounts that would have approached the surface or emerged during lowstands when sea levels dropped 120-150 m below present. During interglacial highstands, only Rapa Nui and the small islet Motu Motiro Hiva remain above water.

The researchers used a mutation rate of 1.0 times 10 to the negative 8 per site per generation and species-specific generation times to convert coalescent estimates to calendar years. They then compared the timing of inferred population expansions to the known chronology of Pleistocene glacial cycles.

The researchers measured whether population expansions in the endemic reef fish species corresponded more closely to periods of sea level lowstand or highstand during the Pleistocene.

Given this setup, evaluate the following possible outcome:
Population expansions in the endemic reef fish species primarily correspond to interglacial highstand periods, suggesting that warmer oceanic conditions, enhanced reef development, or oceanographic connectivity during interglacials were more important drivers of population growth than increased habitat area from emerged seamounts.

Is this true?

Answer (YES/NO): NO